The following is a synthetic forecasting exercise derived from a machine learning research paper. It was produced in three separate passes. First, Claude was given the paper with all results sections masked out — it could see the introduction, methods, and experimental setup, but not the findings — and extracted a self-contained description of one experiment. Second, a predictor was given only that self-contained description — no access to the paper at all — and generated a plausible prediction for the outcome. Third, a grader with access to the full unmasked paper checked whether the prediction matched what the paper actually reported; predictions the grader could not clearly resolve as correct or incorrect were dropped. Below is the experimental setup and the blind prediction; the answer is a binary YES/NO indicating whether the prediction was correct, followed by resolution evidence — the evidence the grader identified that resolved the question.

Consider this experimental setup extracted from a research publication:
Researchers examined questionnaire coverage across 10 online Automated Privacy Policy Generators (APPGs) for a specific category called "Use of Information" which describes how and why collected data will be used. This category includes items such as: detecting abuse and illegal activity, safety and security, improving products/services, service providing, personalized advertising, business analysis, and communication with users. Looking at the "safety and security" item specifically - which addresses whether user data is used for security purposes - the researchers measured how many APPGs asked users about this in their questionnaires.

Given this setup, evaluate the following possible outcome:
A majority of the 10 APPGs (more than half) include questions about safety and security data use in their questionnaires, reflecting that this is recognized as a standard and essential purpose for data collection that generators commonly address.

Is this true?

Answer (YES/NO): NO